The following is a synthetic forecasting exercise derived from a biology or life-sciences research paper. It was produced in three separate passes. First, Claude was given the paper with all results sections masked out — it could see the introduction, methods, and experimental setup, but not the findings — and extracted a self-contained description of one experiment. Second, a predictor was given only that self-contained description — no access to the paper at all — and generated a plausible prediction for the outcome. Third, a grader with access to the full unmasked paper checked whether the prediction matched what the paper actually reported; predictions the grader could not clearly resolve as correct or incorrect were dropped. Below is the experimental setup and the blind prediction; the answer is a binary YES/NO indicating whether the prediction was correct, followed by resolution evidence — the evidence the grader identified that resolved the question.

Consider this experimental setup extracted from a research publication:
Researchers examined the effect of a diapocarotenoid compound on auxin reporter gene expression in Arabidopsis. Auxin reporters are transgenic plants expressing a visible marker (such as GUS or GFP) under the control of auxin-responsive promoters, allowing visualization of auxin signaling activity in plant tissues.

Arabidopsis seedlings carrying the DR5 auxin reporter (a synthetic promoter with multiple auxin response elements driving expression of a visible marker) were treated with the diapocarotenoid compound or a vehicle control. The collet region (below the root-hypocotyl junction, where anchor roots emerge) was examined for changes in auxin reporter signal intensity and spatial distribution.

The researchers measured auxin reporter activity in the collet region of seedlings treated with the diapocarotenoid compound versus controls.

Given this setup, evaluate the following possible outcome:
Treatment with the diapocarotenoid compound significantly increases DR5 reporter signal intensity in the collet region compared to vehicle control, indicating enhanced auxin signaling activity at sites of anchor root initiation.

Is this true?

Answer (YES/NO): YES